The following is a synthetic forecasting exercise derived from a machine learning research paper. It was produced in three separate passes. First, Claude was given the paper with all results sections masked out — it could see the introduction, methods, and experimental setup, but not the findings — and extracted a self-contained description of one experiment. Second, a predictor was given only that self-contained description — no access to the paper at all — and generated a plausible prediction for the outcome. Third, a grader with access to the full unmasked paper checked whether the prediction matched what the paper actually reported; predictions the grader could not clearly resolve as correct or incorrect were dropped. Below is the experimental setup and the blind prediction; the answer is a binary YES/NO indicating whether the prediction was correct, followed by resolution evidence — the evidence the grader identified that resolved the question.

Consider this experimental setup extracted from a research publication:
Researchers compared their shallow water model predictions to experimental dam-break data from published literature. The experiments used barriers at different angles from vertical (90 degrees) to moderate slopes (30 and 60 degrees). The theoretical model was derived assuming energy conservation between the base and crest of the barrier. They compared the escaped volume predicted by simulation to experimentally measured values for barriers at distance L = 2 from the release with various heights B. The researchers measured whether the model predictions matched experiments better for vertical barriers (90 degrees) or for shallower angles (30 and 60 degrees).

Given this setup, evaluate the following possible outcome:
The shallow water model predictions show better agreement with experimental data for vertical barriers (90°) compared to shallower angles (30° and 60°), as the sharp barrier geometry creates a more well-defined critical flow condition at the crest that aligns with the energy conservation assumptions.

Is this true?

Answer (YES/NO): YES